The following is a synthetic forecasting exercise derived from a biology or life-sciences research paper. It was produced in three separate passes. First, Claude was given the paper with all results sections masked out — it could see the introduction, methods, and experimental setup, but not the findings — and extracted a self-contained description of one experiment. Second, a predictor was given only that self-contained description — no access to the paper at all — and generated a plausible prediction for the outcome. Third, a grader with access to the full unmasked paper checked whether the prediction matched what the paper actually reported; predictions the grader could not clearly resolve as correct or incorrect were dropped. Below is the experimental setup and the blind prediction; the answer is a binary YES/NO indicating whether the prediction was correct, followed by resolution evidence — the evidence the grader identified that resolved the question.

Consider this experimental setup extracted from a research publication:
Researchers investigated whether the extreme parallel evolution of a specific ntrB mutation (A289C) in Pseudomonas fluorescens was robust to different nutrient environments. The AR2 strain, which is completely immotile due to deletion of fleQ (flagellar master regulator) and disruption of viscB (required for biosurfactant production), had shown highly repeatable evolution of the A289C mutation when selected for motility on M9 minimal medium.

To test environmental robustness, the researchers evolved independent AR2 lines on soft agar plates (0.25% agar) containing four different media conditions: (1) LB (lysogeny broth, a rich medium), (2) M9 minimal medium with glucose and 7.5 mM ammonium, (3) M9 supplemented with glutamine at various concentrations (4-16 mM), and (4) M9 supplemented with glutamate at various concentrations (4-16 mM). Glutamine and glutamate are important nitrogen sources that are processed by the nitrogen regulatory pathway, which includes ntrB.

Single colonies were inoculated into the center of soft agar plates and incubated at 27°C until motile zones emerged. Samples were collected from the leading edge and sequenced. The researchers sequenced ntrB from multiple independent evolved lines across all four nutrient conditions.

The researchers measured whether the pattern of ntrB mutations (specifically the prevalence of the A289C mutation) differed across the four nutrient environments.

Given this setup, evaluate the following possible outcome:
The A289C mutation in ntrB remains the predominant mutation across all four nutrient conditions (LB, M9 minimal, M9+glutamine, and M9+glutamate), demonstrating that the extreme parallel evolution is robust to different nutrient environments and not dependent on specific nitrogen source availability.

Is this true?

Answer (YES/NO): YES